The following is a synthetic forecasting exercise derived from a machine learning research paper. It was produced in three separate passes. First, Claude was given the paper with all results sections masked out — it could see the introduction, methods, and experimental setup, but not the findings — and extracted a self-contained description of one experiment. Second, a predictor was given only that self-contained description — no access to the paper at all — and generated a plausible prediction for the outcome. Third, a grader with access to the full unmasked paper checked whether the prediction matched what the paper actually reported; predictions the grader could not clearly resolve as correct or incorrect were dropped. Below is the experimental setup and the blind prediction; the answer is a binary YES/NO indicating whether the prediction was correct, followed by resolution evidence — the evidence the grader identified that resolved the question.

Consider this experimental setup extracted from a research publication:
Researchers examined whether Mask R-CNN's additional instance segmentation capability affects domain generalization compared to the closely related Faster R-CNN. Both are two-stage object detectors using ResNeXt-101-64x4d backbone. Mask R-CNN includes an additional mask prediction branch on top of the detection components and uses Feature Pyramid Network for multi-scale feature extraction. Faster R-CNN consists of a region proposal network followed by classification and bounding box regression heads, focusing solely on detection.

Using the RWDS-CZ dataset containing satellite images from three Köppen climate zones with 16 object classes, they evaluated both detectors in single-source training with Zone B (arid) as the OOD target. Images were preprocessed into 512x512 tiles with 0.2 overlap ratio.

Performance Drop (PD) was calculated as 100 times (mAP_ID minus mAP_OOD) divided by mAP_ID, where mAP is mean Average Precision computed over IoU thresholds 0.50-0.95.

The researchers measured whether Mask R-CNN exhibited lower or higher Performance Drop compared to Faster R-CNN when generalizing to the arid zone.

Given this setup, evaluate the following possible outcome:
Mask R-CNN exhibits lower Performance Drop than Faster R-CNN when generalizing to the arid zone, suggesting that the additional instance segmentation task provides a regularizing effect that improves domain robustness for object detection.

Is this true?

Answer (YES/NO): NO